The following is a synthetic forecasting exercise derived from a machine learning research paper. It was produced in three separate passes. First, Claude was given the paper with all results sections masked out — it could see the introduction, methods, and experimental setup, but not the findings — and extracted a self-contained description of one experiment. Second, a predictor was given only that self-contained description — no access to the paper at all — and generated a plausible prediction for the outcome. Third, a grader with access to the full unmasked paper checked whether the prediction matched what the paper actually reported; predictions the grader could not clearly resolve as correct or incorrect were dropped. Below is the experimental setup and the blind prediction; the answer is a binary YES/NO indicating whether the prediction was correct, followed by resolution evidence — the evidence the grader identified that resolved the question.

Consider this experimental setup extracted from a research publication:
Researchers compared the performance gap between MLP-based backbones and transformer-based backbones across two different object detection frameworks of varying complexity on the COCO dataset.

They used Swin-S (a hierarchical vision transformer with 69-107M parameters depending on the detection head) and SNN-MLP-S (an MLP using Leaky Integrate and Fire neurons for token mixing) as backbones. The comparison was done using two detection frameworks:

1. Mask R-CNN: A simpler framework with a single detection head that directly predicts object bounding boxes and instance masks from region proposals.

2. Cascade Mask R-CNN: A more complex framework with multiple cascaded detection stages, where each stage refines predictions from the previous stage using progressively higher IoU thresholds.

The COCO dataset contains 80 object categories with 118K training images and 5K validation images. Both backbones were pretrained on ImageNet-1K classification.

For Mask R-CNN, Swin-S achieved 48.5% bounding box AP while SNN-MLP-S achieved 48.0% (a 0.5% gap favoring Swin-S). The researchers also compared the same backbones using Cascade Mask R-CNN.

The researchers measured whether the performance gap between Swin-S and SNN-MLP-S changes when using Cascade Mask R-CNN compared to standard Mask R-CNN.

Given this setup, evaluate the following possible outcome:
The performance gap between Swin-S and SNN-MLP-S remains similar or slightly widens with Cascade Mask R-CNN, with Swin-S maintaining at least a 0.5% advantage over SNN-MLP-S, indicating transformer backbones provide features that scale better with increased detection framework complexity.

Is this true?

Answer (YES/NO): NO